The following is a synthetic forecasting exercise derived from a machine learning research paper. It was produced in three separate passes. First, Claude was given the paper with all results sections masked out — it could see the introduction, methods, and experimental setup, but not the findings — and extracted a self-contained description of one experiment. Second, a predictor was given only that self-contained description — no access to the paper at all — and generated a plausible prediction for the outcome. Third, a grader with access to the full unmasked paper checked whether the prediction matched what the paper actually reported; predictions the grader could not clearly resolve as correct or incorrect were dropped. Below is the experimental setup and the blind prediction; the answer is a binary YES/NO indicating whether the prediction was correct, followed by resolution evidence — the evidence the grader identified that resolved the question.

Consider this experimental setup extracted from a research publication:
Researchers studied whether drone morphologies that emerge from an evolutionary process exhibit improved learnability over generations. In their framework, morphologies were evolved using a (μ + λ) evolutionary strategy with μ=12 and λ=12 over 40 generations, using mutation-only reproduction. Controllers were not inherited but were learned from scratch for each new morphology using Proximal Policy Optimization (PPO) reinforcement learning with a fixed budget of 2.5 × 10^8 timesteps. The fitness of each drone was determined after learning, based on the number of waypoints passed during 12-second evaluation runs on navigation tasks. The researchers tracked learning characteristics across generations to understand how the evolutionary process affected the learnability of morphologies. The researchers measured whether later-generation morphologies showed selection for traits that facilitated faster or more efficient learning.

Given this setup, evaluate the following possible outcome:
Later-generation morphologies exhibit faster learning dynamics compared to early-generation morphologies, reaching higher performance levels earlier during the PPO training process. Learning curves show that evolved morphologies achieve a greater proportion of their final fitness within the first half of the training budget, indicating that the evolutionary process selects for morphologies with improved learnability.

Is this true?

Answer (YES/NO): YES